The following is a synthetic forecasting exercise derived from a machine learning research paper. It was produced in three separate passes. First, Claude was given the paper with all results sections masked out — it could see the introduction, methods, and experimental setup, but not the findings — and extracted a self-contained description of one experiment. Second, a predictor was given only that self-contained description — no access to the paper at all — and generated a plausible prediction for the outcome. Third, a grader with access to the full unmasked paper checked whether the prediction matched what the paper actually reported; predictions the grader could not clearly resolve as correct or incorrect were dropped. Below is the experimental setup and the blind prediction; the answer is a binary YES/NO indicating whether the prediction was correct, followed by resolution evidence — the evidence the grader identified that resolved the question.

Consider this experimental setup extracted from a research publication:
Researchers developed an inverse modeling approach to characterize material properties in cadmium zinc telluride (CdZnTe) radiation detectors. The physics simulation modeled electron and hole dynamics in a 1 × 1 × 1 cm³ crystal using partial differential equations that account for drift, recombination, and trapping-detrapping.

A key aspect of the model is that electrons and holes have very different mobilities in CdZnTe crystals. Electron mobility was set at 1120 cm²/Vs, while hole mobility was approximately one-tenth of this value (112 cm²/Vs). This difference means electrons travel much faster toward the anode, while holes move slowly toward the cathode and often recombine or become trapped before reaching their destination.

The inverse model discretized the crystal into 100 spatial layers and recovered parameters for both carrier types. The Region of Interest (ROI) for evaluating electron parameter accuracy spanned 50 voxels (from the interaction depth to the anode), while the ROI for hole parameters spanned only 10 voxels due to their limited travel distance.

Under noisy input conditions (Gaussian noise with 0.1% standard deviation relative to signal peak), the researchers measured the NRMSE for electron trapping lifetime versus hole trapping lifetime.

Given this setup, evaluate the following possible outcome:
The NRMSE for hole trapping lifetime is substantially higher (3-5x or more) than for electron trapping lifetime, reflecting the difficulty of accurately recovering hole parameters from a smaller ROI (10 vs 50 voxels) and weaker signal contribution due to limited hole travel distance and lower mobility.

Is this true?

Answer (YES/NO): NO